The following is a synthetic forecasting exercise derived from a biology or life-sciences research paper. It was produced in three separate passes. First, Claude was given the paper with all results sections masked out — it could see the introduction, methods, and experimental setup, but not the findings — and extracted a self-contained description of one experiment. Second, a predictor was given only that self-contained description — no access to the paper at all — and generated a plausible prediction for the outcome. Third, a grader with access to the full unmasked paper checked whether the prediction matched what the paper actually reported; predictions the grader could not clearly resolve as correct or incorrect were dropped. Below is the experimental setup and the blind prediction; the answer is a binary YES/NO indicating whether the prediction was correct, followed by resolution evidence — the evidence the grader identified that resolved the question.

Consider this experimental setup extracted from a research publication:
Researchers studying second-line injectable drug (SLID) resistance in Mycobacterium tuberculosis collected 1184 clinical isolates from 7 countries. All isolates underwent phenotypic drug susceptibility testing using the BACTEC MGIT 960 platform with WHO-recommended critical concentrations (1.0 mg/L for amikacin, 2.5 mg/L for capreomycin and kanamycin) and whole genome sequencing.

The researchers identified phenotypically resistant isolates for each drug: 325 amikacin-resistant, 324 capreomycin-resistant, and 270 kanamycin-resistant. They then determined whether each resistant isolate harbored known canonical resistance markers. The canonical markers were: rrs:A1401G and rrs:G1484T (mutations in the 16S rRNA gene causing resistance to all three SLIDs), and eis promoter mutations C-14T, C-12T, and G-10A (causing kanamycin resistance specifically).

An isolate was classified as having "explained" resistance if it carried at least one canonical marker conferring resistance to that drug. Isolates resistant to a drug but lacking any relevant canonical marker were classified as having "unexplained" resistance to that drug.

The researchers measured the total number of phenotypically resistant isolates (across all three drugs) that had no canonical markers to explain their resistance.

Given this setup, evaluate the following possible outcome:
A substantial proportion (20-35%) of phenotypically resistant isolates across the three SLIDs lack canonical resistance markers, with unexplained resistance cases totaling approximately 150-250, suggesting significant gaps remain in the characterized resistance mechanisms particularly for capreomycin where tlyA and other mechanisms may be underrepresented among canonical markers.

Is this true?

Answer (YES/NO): NO